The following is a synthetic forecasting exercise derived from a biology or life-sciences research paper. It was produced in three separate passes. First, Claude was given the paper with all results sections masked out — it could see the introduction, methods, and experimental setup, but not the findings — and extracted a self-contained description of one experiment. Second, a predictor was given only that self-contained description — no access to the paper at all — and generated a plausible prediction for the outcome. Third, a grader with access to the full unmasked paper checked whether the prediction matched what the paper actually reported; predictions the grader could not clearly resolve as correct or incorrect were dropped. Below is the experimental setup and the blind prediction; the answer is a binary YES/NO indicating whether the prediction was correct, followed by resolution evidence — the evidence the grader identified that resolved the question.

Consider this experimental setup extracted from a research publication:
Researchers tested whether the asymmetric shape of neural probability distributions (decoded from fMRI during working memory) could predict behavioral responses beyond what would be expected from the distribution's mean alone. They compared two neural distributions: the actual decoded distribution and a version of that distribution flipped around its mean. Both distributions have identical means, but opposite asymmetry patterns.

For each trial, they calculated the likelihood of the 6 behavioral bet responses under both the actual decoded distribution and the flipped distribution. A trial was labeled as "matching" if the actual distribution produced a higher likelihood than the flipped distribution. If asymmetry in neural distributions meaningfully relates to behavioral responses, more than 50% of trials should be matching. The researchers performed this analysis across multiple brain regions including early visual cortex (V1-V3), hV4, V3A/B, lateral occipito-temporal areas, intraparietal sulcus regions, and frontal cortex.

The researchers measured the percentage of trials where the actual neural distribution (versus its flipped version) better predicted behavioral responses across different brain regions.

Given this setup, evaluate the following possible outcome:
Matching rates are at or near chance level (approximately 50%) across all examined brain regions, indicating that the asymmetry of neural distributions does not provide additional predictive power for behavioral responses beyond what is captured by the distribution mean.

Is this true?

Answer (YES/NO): NO